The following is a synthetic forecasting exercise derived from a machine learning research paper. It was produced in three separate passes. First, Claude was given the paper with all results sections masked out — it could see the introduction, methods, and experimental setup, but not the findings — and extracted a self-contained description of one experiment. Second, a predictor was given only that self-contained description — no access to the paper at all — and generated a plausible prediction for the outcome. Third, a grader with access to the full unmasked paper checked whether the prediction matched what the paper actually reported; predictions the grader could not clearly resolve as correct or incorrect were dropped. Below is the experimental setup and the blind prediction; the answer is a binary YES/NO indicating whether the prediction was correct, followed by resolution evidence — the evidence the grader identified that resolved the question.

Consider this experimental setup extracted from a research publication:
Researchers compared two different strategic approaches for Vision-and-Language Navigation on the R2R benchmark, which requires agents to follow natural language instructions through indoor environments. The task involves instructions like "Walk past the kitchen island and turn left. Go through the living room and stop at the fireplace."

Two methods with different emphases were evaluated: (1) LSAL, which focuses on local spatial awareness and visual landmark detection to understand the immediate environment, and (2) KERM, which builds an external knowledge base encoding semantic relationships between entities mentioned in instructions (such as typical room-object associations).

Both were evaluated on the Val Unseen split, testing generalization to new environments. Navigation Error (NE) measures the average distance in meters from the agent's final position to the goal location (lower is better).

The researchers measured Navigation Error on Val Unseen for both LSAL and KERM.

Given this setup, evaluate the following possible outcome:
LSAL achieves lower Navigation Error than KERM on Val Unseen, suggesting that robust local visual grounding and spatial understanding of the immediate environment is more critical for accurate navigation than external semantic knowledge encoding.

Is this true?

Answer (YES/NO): NO